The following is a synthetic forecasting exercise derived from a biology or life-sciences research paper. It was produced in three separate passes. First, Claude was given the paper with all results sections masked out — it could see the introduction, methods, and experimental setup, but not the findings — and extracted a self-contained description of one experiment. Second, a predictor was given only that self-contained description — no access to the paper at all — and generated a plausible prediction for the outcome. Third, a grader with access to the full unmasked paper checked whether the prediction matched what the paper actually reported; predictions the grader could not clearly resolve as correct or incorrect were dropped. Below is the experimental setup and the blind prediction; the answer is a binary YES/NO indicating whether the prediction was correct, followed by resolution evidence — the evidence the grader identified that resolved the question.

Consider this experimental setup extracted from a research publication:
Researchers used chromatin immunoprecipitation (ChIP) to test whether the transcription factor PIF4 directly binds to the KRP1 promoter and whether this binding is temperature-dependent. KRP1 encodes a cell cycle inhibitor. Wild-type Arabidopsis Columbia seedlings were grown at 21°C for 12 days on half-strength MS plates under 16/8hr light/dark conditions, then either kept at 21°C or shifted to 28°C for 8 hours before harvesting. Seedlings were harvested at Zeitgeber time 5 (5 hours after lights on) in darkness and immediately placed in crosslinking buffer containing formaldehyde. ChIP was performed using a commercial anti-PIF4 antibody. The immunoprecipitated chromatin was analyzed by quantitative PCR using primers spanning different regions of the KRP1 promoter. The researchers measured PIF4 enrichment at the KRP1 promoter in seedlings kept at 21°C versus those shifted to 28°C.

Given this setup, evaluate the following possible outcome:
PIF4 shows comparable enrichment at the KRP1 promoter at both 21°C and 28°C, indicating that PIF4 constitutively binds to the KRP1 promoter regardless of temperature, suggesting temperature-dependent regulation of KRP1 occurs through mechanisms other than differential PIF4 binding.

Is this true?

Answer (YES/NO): NO